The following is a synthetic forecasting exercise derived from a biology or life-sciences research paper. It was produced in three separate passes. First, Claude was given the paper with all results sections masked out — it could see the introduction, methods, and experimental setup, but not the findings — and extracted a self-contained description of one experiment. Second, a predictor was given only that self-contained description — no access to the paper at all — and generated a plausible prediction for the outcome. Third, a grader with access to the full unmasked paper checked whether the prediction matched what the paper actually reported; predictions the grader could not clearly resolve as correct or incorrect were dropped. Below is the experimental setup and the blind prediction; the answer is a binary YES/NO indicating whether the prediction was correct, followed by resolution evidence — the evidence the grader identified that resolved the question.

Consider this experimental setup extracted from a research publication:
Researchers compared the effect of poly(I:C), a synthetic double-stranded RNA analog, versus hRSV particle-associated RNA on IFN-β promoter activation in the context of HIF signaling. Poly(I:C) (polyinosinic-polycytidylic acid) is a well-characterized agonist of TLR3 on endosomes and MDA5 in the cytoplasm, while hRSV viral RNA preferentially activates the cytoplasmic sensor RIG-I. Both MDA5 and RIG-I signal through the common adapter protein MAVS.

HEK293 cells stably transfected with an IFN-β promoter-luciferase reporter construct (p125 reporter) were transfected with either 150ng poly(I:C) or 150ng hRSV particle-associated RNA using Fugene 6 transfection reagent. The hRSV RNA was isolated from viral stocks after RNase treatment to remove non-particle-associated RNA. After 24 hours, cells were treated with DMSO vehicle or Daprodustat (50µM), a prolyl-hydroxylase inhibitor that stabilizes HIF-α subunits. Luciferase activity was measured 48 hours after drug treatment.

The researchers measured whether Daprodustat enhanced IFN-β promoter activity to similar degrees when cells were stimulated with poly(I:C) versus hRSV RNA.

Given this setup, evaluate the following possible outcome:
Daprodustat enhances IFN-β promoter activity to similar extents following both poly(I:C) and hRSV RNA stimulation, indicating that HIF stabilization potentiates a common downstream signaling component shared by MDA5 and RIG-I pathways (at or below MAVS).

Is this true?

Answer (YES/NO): NO